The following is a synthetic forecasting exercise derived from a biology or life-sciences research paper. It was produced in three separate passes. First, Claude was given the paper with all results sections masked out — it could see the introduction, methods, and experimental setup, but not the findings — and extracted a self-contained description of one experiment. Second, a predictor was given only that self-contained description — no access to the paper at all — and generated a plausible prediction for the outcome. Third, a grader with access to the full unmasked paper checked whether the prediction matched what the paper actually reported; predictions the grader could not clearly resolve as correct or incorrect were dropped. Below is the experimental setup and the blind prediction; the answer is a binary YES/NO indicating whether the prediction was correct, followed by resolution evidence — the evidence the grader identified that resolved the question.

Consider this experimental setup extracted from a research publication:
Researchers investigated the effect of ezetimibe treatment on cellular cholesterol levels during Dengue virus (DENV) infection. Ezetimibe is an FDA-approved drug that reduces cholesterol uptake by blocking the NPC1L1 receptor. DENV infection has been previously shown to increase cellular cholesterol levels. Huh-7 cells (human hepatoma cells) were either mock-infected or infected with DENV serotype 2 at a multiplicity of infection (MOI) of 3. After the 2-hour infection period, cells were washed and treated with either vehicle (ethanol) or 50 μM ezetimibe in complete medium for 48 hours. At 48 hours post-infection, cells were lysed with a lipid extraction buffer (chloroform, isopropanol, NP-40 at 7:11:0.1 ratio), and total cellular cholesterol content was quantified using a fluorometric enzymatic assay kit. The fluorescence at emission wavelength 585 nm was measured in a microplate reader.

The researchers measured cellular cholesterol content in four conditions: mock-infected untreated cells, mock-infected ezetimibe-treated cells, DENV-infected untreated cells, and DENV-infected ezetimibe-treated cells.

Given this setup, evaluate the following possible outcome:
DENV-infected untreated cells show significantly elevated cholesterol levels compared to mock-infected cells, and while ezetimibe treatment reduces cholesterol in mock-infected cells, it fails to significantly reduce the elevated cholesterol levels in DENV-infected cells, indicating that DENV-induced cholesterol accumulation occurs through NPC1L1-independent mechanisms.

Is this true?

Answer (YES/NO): NO